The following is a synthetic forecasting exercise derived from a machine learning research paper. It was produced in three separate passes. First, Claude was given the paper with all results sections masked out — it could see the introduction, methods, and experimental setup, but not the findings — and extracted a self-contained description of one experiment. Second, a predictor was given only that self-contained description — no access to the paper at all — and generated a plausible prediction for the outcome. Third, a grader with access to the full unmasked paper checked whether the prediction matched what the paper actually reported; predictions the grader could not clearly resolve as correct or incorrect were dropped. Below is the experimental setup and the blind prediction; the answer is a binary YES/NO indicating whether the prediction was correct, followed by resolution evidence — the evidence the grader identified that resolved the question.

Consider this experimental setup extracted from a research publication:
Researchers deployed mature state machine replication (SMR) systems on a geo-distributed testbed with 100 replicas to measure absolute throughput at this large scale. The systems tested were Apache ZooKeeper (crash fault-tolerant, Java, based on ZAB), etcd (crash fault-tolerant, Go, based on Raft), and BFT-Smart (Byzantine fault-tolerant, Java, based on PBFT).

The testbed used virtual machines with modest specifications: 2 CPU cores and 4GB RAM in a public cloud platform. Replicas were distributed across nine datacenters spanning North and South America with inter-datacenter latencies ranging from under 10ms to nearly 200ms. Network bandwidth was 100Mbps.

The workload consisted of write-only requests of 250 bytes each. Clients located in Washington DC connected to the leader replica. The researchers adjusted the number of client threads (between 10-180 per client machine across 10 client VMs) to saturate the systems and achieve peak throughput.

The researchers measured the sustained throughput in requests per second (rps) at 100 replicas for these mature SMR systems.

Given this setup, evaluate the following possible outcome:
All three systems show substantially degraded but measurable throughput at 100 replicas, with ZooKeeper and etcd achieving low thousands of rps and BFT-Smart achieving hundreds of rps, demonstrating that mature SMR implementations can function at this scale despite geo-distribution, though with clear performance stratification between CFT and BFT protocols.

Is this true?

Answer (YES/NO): NO